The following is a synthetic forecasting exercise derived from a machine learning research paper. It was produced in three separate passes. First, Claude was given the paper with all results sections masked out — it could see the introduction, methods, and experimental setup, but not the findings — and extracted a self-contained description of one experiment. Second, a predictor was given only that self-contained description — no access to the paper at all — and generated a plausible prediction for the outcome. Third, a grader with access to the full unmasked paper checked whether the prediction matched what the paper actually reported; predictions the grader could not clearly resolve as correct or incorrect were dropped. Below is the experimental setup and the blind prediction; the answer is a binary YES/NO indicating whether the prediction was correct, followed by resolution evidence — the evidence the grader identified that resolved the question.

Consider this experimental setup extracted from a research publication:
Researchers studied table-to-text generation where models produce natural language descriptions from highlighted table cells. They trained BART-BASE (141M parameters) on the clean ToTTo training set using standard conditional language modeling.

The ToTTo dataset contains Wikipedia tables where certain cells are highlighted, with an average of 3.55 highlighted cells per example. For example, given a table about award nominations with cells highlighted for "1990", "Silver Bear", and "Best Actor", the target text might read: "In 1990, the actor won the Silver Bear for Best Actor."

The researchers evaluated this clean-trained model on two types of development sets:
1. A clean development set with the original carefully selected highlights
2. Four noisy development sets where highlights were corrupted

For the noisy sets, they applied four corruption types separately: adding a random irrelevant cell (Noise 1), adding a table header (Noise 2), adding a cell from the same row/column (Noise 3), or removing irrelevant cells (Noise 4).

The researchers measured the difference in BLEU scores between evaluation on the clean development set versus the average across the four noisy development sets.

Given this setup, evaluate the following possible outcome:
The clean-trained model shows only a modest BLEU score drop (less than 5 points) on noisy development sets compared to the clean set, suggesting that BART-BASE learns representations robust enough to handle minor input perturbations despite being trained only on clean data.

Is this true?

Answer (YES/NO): NO